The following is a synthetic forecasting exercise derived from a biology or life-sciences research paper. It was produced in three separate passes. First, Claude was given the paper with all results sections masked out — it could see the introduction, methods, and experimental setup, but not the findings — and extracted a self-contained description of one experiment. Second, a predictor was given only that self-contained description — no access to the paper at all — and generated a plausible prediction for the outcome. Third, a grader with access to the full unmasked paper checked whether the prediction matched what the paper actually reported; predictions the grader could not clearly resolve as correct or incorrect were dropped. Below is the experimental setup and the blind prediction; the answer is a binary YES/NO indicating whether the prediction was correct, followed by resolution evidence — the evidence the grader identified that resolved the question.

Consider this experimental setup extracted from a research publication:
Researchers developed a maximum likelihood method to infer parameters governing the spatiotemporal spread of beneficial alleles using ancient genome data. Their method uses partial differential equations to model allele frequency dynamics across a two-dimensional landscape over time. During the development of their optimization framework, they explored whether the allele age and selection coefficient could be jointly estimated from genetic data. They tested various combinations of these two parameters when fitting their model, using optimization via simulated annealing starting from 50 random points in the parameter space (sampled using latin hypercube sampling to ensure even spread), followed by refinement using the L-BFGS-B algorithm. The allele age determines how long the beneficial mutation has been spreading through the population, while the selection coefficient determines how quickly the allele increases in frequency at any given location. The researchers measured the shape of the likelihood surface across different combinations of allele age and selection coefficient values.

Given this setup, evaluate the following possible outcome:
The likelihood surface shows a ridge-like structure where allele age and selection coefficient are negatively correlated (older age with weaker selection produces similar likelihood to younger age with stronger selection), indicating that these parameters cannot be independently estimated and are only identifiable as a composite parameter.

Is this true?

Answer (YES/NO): YES